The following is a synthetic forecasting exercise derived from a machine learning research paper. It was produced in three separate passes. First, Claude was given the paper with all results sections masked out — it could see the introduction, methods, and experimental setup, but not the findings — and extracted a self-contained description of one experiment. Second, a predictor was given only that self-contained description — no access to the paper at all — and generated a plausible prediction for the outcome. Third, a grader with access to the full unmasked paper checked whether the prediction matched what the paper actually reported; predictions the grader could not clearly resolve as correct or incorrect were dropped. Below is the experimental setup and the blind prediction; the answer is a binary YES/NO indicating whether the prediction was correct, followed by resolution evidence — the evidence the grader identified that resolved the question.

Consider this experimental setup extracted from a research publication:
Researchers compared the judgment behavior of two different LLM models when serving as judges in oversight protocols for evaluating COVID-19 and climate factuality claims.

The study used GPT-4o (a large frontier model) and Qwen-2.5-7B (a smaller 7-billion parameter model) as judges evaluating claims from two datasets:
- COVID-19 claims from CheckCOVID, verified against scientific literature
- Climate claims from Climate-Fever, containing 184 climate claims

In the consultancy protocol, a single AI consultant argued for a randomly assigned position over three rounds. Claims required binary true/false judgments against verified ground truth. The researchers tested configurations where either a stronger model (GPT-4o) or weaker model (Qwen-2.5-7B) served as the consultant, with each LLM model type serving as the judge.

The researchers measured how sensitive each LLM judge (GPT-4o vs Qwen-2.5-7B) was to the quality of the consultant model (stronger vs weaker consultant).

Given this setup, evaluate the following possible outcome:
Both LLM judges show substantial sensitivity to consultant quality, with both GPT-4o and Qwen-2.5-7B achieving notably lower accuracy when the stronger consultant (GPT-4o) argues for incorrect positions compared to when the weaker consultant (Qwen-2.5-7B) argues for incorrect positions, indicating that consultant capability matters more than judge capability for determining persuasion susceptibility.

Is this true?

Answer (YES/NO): NO